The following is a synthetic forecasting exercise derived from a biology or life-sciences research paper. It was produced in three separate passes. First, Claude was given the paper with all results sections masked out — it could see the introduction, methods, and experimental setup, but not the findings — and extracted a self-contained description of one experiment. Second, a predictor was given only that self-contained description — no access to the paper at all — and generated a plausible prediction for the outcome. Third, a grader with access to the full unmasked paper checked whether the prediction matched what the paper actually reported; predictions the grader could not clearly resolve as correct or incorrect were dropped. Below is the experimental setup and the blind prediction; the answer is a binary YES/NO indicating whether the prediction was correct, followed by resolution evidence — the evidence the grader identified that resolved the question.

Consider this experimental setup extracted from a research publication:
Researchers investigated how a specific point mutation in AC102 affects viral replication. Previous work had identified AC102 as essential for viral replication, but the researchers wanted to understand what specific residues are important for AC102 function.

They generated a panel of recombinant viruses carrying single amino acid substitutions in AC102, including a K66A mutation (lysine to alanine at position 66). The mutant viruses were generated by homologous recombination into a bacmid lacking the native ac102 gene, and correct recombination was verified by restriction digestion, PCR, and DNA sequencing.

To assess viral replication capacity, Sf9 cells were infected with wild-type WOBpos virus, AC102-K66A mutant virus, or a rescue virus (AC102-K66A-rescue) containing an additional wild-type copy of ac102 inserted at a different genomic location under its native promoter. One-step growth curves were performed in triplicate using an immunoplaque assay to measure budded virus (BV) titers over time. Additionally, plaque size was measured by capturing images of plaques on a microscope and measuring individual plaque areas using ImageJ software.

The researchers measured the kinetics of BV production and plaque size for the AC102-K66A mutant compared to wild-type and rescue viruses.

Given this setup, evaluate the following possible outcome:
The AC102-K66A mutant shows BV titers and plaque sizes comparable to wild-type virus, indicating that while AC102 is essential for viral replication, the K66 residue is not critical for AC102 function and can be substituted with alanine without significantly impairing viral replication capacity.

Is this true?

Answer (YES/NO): NO